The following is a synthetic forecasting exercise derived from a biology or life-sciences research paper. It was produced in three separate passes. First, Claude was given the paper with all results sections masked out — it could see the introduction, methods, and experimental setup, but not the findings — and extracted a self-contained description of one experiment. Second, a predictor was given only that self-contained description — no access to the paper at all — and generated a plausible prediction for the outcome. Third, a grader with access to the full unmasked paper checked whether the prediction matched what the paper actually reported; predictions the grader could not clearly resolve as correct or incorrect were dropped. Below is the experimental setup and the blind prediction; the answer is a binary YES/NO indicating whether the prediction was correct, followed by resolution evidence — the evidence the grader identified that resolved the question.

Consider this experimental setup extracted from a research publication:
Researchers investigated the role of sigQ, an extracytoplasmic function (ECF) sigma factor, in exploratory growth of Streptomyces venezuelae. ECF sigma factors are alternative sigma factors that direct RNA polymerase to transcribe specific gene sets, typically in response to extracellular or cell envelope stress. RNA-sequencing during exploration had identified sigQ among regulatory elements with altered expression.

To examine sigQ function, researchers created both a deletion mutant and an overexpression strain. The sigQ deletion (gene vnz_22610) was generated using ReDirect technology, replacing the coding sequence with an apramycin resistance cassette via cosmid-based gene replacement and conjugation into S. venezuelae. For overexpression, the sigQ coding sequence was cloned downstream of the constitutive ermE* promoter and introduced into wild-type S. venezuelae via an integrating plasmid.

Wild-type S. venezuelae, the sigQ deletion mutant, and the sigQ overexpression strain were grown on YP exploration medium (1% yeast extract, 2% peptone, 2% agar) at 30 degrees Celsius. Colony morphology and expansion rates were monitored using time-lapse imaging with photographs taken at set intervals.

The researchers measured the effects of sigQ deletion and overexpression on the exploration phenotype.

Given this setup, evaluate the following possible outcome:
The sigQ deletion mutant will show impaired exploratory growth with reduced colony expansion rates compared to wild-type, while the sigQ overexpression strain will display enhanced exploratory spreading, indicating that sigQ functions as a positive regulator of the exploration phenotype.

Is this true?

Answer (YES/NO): NO